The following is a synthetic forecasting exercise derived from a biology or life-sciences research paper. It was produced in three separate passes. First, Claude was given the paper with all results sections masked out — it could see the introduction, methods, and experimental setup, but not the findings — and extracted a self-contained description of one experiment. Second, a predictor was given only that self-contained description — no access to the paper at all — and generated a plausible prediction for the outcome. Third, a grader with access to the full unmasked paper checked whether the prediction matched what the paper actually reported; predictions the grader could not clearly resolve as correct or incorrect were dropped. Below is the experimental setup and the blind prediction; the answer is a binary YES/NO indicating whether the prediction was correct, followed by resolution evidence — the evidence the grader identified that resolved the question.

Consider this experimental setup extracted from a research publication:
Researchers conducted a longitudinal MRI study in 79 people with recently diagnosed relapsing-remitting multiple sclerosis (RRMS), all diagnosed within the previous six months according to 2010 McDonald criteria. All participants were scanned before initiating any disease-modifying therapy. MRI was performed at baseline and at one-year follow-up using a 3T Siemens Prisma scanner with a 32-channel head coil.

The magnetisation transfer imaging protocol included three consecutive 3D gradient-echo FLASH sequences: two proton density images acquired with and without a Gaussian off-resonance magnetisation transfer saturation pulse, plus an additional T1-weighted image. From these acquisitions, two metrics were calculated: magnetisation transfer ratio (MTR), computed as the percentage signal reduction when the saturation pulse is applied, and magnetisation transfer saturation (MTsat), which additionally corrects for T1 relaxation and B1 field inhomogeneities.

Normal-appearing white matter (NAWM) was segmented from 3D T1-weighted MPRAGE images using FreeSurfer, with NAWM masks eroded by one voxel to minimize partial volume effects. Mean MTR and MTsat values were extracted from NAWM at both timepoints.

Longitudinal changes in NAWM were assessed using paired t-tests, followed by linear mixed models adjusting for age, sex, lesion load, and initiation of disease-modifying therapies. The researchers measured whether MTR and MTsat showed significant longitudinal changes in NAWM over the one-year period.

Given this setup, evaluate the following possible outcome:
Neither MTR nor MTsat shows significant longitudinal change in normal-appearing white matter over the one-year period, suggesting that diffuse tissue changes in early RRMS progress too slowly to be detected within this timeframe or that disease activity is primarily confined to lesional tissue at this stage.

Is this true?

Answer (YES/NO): NO